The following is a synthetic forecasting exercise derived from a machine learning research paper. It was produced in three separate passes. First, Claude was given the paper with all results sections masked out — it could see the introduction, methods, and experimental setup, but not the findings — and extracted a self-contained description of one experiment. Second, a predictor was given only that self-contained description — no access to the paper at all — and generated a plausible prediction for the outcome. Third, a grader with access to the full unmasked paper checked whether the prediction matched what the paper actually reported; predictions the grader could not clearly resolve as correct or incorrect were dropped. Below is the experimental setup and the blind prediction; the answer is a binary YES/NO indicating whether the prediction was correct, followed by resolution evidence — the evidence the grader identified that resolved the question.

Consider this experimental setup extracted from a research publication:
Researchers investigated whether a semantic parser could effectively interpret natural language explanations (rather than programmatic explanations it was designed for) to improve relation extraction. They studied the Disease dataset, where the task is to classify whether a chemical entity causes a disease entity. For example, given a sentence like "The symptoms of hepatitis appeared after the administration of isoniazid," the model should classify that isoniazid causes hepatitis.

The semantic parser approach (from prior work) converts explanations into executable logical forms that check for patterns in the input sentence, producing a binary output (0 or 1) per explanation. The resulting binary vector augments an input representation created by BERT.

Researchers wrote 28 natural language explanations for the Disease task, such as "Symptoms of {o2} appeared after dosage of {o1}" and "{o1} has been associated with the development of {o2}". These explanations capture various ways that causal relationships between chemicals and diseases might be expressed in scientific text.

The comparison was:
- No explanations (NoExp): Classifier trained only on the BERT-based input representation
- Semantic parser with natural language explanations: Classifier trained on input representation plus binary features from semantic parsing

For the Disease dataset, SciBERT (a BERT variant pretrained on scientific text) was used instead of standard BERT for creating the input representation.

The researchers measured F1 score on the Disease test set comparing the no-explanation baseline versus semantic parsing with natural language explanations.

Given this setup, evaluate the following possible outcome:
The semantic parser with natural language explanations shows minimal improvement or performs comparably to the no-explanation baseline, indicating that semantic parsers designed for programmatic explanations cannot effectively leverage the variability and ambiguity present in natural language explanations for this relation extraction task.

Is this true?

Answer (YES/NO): YES